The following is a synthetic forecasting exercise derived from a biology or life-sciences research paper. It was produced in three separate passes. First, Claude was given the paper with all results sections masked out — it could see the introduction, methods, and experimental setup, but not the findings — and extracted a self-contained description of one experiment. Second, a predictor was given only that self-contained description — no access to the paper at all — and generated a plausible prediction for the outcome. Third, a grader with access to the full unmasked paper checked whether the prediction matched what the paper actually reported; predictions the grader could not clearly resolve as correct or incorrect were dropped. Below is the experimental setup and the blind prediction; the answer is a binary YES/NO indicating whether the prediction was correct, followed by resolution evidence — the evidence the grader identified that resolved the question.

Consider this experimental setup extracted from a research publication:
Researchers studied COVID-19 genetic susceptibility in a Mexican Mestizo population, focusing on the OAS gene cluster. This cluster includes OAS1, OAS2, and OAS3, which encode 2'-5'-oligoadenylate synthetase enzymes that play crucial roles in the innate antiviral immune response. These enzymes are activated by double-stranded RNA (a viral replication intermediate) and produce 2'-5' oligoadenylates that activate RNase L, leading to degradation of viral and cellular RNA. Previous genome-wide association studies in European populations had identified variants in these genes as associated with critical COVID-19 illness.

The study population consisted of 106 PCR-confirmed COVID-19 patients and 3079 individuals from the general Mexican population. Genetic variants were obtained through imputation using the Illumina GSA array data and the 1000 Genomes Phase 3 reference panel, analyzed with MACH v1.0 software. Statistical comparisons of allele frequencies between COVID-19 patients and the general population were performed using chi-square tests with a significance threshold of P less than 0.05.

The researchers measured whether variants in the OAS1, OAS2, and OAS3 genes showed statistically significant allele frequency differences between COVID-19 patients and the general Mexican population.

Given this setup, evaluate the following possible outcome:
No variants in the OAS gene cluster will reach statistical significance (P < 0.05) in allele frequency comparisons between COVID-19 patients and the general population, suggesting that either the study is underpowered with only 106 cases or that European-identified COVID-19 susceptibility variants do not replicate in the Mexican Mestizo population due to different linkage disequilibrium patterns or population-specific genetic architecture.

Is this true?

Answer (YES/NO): NO